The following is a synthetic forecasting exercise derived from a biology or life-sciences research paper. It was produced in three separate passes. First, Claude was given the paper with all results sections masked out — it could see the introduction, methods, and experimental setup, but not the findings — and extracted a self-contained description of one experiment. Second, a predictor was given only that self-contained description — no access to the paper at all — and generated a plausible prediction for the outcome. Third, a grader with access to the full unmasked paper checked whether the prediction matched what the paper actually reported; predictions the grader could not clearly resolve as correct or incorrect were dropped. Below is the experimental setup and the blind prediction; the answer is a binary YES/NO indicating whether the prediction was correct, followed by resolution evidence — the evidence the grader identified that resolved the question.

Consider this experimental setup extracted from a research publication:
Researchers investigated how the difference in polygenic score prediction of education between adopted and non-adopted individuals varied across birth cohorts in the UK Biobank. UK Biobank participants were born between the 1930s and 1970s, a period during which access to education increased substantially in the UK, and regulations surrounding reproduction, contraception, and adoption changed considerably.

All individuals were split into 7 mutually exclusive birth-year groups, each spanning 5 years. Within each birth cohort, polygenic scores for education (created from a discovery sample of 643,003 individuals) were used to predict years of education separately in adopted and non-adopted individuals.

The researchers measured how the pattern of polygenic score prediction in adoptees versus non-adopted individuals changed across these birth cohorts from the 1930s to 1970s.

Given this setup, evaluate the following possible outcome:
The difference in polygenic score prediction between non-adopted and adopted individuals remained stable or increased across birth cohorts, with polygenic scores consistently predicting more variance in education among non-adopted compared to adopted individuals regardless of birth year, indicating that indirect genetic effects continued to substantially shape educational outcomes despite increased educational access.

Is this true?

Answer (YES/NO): YES